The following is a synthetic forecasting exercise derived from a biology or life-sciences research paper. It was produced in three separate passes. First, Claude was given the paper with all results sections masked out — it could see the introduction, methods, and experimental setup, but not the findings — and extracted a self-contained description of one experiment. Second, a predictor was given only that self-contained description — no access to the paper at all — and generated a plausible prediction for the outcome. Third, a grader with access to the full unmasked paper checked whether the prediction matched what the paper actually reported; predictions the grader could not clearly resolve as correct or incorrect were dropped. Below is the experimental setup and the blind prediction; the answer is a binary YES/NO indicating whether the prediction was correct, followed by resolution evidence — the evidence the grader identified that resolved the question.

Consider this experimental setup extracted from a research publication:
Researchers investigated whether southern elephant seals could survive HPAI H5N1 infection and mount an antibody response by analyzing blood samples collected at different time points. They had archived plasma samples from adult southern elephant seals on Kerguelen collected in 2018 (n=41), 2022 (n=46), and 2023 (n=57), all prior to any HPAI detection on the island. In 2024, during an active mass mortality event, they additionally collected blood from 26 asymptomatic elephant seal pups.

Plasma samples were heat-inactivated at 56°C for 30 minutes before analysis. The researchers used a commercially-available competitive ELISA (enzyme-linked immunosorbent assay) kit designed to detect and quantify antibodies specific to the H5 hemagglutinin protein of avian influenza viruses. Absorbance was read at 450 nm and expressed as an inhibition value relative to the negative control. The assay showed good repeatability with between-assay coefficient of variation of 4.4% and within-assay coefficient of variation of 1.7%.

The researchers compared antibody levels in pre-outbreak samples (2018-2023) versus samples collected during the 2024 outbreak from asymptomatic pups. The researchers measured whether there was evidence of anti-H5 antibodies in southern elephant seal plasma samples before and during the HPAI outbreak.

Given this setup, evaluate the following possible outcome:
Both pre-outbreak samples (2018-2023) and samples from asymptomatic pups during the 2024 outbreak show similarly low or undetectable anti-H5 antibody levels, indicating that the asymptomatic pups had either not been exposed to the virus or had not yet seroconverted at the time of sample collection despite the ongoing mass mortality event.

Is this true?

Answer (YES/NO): NO